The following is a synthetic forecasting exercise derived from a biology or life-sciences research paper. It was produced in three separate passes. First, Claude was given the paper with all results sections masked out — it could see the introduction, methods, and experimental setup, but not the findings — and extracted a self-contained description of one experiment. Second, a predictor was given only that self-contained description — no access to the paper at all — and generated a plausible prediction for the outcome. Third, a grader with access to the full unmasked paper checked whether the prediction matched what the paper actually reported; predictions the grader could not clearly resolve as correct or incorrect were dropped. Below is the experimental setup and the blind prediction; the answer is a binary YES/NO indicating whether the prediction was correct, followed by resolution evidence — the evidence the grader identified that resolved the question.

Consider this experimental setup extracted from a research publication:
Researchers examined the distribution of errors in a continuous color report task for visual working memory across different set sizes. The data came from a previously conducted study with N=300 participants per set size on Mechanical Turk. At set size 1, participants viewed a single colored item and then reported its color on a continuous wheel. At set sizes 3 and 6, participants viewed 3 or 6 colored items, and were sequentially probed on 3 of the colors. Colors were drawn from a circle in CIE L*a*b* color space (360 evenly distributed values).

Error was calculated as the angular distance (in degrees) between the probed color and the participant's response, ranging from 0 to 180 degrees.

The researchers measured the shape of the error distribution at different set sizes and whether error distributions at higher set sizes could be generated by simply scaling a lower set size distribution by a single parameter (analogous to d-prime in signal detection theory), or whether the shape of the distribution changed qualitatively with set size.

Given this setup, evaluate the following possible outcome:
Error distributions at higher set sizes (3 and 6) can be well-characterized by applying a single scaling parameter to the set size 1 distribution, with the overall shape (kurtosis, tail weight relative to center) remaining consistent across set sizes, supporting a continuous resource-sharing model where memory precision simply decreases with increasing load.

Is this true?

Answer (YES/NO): NO